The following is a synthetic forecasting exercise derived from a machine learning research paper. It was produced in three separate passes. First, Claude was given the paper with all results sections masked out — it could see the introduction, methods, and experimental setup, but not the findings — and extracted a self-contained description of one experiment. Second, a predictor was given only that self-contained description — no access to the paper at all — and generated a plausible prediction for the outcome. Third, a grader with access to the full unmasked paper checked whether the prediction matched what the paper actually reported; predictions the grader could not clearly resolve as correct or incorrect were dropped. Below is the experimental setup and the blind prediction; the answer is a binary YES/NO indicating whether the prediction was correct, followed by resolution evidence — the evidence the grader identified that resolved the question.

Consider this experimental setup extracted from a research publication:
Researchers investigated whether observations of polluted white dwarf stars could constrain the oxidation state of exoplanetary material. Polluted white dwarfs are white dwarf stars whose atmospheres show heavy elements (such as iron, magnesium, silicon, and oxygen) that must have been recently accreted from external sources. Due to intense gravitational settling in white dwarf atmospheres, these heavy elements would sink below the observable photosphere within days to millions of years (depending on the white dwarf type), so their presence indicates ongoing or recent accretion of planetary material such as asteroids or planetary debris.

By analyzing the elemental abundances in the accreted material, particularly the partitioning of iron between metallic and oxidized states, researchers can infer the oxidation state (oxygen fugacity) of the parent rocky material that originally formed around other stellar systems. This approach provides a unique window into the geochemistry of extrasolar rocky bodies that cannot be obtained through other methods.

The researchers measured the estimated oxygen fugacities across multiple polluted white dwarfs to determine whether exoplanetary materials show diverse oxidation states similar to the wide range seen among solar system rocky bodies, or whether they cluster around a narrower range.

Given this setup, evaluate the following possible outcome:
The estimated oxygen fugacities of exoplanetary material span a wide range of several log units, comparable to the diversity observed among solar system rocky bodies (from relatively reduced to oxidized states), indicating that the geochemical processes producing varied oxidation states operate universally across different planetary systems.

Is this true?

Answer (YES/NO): NO